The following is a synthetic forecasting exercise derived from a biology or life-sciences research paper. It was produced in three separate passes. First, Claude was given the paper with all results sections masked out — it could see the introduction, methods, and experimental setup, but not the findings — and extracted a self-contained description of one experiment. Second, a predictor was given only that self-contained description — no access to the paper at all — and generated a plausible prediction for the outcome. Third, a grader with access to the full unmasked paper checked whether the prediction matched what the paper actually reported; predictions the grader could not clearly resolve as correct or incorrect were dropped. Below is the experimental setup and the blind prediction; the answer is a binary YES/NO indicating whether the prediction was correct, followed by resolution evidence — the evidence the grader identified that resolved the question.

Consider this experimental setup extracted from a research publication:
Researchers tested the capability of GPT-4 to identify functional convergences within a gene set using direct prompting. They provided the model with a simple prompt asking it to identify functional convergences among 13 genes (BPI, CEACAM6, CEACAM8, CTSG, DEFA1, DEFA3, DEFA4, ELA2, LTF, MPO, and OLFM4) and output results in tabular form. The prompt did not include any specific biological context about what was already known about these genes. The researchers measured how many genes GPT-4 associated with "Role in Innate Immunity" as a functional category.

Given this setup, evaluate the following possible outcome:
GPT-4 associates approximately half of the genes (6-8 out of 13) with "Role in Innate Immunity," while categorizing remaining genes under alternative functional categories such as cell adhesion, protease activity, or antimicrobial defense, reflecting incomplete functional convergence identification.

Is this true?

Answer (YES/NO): NO